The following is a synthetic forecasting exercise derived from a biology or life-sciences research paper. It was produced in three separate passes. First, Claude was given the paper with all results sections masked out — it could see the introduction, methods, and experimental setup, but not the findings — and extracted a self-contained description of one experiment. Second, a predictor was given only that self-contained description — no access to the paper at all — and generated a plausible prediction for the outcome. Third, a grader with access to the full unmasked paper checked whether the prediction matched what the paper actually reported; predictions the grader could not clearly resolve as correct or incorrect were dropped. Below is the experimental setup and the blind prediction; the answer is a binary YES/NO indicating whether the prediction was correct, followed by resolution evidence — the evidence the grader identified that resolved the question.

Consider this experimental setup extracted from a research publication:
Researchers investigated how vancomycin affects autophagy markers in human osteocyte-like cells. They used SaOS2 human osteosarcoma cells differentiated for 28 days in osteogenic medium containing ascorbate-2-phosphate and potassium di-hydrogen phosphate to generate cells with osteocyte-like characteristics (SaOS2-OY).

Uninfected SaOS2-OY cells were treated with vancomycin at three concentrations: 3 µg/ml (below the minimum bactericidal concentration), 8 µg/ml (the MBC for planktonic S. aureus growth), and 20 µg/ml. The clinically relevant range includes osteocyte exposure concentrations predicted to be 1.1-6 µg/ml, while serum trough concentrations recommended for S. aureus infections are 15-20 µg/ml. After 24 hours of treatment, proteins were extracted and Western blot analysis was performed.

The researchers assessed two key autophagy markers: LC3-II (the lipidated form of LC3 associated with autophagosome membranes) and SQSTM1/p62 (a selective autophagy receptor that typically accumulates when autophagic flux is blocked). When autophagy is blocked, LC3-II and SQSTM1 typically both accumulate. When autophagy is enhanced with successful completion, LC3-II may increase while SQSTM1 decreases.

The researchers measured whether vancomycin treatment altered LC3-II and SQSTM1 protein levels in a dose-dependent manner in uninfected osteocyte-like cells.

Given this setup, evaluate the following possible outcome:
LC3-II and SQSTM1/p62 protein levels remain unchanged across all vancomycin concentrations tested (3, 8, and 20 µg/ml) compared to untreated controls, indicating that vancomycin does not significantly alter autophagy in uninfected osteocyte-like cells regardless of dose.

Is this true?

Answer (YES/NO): NO